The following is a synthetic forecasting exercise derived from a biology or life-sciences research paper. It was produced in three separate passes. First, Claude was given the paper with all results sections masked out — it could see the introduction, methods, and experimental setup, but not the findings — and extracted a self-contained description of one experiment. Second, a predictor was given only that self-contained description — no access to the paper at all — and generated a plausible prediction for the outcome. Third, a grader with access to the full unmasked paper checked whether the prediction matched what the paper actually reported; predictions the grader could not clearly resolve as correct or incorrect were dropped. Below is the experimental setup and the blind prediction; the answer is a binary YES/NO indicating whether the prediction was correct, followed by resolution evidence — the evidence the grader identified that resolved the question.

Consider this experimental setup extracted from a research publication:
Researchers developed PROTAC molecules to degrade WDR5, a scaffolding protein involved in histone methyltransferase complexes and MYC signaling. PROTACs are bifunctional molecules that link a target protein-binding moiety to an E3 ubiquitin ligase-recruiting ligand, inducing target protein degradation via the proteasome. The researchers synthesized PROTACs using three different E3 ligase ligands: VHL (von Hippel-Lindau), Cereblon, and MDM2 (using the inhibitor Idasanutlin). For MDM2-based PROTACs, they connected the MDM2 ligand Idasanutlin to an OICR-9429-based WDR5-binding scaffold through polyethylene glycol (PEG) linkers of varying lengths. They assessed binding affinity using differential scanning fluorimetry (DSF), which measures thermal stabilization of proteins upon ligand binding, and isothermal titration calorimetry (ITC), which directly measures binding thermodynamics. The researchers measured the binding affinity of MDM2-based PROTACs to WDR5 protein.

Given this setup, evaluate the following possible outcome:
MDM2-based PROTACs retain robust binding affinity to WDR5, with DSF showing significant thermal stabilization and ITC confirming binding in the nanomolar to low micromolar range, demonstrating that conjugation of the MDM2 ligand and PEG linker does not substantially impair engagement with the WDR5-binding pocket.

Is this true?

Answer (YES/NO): NO